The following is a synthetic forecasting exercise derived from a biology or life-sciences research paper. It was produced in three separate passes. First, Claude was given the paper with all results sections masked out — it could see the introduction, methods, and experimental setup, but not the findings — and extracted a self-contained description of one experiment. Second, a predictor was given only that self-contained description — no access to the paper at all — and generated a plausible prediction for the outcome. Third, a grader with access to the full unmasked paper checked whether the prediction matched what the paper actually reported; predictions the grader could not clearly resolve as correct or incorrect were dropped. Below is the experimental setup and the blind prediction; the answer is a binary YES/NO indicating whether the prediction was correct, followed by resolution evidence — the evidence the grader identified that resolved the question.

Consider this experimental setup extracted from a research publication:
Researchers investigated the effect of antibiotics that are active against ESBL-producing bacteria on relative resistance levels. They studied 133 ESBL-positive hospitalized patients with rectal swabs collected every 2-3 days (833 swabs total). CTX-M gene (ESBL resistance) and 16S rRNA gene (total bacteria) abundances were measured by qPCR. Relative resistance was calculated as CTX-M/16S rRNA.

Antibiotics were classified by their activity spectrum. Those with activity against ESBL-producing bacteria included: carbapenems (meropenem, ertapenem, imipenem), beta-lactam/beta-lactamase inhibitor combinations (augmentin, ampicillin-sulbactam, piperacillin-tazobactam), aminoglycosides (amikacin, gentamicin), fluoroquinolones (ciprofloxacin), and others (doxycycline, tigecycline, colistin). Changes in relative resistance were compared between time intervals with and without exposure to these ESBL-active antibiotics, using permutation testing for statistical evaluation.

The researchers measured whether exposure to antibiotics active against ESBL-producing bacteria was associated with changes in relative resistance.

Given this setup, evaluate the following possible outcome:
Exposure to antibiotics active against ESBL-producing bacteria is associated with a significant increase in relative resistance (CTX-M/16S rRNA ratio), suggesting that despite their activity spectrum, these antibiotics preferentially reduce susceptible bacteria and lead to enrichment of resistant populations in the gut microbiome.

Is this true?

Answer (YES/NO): NO